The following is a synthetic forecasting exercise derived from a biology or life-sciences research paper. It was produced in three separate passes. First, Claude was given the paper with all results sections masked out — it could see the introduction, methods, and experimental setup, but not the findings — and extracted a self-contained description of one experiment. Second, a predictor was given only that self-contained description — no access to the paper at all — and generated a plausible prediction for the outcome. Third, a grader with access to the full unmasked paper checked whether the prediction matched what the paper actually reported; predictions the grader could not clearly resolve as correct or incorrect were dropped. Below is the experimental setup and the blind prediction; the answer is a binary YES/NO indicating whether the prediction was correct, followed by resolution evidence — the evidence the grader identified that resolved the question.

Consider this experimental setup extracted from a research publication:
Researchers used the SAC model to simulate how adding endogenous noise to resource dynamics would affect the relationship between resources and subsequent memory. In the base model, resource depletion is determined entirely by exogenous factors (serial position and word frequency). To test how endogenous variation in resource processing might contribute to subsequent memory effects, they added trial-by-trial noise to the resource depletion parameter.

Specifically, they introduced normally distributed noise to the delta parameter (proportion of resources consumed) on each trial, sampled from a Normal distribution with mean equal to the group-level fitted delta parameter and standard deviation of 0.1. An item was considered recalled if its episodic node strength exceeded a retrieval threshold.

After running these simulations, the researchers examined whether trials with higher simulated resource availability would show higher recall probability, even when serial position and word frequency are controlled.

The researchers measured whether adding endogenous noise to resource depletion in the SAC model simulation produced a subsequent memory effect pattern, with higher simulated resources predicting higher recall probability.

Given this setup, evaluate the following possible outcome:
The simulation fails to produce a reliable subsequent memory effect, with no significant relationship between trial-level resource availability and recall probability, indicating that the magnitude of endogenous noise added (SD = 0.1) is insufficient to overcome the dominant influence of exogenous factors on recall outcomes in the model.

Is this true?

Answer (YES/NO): NO